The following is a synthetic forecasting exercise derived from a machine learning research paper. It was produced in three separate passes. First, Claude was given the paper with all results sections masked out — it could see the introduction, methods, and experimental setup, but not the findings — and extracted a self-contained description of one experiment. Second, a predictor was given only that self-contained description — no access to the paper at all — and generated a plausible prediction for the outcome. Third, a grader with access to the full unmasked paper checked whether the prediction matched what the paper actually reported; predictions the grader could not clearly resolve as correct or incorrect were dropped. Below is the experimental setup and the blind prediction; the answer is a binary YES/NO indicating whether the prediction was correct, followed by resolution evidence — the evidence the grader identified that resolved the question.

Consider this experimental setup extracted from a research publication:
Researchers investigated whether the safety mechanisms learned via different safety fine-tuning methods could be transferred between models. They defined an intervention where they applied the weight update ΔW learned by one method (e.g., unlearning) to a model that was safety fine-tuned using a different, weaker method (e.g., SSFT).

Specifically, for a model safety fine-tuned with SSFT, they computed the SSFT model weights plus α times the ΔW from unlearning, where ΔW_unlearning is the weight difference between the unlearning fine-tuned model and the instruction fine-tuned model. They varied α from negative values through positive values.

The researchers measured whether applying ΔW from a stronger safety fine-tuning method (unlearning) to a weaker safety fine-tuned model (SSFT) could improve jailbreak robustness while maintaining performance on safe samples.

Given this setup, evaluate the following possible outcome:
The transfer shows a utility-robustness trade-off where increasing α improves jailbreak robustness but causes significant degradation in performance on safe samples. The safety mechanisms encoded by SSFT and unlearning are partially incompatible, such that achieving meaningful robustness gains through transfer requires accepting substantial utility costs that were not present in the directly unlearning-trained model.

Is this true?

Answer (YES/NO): NO